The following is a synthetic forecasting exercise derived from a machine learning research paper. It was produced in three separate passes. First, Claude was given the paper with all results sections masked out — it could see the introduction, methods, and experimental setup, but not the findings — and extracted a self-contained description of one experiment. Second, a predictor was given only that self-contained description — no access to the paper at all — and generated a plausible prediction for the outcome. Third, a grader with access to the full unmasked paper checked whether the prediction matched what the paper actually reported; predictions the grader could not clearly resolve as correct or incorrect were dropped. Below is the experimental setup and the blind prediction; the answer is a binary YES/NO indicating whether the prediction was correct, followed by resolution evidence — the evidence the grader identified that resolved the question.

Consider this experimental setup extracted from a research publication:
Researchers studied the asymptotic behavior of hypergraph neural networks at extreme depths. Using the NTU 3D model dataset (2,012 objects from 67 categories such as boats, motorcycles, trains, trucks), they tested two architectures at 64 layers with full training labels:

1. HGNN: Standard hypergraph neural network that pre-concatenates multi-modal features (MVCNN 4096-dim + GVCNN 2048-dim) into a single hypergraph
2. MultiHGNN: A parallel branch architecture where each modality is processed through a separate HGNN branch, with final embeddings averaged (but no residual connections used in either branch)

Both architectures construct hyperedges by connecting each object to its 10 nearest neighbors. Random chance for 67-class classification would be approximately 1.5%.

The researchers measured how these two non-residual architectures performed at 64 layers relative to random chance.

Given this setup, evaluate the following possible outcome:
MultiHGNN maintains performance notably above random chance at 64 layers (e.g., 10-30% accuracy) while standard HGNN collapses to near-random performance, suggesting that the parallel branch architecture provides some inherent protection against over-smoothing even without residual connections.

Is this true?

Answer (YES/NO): NO